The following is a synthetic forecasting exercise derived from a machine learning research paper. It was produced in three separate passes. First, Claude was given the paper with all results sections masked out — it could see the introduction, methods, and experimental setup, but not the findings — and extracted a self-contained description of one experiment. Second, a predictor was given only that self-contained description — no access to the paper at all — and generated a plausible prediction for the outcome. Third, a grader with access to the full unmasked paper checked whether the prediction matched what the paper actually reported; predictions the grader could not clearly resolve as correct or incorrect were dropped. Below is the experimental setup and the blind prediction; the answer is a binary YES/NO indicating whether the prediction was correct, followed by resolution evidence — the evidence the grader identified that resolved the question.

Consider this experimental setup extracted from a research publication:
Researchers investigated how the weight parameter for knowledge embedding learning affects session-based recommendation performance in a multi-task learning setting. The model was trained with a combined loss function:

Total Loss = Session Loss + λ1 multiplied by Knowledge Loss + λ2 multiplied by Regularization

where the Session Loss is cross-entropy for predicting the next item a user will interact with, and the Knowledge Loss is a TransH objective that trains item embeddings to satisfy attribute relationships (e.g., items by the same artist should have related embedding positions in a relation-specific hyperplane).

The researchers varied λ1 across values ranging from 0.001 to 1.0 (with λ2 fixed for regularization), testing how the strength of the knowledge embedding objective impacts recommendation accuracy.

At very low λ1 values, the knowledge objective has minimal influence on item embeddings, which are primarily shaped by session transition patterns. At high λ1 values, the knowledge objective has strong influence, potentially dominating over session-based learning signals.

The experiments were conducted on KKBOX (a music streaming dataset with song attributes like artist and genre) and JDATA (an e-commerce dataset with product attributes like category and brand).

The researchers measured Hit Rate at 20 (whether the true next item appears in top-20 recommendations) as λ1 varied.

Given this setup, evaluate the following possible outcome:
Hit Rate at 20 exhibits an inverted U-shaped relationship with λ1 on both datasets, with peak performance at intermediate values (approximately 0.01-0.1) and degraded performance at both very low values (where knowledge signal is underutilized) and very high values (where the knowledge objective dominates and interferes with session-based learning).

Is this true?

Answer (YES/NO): NO